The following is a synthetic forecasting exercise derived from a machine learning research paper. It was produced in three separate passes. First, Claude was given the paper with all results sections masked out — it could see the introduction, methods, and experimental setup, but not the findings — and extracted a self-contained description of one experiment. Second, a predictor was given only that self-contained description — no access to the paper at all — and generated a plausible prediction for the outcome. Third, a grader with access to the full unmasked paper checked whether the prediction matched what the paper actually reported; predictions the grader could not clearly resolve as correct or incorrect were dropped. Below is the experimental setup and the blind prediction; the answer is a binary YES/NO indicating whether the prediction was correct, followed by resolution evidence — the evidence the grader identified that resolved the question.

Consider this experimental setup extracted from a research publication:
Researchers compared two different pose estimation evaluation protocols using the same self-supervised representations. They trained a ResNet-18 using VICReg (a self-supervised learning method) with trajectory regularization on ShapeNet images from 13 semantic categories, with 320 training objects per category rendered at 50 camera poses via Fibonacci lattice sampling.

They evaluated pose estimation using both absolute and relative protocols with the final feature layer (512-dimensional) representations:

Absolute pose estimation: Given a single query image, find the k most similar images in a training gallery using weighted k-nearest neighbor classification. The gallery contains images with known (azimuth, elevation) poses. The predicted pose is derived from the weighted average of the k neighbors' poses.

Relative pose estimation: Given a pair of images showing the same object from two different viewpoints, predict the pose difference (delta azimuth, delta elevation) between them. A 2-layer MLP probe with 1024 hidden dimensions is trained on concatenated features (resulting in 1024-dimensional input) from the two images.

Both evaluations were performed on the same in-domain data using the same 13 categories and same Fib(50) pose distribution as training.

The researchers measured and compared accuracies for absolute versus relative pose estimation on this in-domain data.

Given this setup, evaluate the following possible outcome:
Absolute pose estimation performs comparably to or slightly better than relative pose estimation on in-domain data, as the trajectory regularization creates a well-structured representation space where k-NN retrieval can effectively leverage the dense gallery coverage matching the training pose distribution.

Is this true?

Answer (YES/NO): NO